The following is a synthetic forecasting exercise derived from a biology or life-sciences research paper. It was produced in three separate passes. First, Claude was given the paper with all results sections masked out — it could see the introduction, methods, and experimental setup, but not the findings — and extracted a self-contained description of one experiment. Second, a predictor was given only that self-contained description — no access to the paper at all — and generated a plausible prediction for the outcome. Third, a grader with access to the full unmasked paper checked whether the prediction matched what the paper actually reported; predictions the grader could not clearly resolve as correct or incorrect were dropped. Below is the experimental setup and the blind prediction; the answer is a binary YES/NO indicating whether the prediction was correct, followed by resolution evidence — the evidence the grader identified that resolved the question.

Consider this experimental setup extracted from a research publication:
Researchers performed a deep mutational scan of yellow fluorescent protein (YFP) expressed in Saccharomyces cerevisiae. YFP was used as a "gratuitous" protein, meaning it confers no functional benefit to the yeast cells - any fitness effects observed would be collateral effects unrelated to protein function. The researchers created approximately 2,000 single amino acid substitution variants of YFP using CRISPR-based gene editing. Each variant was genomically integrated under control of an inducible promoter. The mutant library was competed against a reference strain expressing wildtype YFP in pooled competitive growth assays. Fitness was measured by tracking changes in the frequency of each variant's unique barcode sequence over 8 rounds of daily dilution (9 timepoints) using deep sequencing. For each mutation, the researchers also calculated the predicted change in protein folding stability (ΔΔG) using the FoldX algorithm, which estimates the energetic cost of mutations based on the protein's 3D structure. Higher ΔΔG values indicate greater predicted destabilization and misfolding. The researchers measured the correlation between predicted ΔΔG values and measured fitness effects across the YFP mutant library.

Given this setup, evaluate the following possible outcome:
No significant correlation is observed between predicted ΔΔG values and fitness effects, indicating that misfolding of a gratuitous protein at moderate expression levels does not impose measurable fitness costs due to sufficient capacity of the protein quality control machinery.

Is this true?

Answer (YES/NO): YES